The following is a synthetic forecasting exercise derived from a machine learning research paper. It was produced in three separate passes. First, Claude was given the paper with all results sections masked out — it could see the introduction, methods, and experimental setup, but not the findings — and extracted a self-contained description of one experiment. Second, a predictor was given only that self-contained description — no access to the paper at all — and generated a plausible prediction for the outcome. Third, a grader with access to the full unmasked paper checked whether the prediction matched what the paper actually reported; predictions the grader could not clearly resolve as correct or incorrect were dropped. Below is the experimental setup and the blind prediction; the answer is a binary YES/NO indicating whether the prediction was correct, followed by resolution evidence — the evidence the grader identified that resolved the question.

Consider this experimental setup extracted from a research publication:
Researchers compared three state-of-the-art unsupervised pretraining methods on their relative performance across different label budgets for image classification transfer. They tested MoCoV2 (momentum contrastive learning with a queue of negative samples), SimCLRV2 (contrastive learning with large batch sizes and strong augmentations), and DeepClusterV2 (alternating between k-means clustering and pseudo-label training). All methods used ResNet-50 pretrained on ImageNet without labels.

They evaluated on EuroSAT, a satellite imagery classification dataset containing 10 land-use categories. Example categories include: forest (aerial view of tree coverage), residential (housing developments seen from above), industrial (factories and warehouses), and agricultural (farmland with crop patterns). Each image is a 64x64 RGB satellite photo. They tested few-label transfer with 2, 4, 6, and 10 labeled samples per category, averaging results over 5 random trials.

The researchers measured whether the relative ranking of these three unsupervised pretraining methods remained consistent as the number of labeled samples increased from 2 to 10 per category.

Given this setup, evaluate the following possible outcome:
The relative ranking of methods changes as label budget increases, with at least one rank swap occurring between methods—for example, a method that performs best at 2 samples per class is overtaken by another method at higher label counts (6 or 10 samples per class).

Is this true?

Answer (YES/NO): YES